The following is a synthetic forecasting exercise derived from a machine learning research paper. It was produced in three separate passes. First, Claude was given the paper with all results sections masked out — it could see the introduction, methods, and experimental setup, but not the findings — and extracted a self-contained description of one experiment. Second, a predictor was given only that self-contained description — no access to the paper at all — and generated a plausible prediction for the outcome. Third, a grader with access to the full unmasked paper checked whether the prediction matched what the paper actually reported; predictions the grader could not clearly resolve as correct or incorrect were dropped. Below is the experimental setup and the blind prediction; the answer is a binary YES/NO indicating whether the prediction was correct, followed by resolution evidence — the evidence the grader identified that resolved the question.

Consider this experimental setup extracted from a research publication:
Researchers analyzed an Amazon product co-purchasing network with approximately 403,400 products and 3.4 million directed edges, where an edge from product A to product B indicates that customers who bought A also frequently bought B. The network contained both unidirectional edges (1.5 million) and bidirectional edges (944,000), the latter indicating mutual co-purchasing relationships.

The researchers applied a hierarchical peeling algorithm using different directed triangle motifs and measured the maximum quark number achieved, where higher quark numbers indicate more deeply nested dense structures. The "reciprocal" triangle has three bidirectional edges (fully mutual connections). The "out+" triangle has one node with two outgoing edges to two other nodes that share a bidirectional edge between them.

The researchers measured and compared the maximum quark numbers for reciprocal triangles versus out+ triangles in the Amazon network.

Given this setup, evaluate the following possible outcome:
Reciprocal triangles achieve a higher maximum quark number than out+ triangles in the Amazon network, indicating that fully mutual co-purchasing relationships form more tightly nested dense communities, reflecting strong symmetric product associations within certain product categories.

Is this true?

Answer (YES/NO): YES